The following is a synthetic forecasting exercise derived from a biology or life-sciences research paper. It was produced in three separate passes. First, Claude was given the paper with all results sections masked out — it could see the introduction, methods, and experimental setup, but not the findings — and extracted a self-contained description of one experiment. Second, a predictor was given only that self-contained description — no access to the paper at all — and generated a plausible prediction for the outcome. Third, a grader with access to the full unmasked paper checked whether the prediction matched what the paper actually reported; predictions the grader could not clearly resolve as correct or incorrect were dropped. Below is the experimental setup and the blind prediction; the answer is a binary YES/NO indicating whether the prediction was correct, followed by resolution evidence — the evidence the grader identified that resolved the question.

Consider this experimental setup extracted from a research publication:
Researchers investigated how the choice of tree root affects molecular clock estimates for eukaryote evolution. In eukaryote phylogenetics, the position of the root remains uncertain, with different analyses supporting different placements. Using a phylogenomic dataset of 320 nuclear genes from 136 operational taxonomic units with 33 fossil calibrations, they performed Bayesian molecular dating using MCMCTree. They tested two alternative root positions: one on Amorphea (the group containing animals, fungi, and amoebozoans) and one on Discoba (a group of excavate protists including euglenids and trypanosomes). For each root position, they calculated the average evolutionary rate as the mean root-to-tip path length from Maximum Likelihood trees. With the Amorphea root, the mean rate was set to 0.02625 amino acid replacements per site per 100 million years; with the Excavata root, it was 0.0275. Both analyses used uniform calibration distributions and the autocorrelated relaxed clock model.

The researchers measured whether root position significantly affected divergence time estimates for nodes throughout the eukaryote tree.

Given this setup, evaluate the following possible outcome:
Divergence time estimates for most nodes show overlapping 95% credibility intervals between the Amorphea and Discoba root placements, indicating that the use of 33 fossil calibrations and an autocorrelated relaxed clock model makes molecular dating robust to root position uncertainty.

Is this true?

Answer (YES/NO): NO